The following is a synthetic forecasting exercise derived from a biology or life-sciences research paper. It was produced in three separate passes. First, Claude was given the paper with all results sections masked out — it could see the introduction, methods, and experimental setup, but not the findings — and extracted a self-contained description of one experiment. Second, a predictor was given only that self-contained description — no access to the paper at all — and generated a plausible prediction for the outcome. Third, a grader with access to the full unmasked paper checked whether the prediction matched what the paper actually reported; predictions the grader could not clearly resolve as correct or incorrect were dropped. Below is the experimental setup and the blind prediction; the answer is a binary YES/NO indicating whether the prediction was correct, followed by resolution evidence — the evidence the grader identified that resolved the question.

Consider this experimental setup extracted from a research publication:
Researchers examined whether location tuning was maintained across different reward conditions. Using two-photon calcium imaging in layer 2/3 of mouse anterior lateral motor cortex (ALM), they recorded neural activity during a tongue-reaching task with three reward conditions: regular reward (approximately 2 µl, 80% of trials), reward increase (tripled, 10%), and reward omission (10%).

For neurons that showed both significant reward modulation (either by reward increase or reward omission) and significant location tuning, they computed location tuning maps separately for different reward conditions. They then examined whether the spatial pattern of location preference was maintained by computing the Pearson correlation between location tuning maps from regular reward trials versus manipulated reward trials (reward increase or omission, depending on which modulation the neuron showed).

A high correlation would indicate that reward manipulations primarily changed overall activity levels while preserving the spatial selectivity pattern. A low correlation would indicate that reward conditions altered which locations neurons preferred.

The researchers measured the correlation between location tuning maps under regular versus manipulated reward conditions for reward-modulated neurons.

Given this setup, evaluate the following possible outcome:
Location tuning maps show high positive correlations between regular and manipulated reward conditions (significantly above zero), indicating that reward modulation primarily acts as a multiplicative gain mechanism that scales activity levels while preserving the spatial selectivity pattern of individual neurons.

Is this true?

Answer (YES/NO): YES